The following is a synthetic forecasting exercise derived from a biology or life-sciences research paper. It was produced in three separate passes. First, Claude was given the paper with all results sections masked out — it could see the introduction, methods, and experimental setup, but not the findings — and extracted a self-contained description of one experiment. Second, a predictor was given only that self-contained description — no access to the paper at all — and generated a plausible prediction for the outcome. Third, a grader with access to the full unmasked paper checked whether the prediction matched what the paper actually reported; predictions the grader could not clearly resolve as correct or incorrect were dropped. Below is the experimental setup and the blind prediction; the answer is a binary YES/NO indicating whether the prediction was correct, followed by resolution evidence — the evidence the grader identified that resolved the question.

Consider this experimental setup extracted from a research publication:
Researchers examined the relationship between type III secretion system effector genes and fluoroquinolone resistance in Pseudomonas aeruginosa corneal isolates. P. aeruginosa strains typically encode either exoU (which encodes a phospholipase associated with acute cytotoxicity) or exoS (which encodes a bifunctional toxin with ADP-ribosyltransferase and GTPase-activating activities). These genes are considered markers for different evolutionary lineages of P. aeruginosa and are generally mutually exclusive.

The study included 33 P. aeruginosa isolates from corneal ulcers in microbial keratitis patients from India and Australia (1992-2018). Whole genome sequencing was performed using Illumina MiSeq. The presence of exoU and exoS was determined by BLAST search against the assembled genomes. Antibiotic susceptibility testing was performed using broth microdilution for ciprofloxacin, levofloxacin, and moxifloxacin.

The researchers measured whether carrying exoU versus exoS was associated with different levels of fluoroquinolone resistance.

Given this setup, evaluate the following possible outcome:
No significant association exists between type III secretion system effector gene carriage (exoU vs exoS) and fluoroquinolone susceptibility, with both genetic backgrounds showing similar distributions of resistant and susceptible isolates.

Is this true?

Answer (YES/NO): NO